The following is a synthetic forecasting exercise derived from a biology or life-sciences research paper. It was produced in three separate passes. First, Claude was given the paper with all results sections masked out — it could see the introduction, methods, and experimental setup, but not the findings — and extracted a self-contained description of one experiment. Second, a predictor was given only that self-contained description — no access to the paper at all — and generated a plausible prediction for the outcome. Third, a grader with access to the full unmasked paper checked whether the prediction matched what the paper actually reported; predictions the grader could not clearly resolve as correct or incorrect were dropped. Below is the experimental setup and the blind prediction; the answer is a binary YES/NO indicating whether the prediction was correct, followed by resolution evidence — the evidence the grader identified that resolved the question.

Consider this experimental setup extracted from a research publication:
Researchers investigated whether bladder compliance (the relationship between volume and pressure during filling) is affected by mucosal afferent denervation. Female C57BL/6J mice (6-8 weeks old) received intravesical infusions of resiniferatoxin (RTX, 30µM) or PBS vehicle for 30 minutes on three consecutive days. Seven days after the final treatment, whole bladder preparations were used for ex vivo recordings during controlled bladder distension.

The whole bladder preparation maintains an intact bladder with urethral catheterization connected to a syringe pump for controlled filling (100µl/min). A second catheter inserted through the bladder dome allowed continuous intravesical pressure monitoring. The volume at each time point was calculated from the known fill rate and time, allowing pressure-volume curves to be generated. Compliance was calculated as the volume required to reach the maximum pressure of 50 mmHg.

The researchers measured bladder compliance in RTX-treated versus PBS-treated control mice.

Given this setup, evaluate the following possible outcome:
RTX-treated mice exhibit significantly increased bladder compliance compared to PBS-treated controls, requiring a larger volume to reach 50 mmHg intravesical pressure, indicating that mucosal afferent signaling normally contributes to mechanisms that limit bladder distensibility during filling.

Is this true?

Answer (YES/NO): NO